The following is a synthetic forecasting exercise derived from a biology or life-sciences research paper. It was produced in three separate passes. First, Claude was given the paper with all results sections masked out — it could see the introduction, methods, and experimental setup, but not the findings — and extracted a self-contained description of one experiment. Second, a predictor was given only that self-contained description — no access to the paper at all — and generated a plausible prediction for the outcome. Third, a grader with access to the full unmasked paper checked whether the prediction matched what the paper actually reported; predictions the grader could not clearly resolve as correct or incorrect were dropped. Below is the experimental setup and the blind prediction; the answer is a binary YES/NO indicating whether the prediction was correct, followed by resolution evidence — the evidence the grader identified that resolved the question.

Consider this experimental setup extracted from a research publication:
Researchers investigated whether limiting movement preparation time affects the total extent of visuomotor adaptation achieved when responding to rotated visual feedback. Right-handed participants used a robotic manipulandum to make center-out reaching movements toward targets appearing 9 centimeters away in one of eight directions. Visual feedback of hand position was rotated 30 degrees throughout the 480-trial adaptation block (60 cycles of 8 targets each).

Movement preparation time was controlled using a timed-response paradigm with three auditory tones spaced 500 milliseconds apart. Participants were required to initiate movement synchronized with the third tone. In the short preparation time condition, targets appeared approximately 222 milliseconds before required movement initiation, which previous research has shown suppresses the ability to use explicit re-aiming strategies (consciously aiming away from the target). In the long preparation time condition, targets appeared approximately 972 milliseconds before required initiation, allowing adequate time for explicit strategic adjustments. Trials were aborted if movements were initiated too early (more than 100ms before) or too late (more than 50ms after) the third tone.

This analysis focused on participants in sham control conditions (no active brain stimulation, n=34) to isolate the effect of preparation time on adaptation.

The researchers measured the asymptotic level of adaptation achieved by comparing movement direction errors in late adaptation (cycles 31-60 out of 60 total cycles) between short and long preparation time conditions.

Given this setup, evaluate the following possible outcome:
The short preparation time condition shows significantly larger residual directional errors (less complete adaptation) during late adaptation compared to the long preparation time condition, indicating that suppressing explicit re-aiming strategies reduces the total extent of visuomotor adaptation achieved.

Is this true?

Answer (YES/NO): YES